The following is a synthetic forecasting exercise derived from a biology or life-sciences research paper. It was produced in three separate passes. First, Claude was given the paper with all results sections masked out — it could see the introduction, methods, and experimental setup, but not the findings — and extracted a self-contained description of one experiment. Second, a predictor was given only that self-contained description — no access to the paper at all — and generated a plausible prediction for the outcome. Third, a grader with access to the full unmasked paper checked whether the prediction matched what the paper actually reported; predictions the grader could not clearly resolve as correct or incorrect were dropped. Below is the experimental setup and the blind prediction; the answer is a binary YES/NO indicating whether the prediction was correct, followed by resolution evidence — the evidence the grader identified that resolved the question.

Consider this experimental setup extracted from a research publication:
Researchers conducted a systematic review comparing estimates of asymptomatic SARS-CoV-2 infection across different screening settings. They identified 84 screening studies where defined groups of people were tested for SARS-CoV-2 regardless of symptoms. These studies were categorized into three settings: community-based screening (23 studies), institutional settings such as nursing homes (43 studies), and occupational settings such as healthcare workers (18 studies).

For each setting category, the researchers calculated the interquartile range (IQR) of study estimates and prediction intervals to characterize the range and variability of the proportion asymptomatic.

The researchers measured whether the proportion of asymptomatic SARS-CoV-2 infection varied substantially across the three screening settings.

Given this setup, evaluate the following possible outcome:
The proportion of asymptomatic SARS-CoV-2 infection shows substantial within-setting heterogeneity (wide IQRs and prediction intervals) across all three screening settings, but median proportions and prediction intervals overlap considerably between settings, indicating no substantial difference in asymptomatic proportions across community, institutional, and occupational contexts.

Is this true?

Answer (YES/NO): YES